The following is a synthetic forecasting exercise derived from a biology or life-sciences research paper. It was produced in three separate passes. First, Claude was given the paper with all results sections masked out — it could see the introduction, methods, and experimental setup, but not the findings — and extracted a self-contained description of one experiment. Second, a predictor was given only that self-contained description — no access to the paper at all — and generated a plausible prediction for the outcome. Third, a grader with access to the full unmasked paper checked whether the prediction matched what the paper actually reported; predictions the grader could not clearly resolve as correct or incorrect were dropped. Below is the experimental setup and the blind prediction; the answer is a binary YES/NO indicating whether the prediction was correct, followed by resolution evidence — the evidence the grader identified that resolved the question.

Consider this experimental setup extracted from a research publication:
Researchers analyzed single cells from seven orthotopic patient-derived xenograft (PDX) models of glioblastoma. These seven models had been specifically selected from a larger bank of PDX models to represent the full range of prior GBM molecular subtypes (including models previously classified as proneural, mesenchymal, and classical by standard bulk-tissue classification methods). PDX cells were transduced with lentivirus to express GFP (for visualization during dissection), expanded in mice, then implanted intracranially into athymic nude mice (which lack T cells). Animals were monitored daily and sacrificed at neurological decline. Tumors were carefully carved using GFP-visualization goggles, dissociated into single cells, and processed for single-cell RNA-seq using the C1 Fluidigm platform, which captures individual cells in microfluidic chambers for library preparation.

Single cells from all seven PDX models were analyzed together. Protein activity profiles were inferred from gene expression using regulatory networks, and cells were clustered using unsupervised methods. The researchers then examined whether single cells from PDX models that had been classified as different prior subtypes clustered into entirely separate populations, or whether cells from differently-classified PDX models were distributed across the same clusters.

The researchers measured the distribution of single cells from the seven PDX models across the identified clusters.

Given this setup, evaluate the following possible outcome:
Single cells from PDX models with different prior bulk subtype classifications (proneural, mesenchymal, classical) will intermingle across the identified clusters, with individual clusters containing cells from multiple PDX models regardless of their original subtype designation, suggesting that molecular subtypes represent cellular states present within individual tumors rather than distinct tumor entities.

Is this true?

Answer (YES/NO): YES